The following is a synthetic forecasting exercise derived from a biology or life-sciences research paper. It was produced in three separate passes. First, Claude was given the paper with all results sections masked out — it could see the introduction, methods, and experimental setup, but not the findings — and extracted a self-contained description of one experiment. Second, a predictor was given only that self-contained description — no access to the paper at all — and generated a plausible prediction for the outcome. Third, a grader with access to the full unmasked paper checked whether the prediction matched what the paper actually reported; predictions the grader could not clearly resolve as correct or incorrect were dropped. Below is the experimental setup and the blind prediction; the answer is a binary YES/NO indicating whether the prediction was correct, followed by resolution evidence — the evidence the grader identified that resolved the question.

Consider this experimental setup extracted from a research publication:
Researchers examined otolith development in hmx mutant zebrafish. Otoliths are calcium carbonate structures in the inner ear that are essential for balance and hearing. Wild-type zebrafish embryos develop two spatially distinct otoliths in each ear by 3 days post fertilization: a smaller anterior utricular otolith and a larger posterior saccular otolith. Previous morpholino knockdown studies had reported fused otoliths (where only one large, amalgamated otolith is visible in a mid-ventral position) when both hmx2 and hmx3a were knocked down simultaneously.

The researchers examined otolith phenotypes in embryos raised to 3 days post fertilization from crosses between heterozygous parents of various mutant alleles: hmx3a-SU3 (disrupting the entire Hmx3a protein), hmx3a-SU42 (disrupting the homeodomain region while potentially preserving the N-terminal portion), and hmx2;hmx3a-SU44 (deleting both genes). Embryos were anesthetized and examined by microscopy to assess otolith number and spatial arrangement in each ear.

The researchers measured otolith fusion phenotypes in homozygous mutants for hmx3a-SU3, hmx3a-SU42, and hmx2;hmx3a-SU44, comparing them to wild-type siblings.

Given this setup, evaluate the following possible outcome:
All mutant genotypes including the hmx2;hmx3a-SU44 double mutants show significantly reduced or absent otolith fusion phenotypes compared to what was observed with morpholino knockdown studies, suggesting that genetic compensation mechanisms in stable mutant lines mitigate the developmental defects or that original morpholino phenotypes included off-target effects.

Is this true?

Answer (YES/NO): NO